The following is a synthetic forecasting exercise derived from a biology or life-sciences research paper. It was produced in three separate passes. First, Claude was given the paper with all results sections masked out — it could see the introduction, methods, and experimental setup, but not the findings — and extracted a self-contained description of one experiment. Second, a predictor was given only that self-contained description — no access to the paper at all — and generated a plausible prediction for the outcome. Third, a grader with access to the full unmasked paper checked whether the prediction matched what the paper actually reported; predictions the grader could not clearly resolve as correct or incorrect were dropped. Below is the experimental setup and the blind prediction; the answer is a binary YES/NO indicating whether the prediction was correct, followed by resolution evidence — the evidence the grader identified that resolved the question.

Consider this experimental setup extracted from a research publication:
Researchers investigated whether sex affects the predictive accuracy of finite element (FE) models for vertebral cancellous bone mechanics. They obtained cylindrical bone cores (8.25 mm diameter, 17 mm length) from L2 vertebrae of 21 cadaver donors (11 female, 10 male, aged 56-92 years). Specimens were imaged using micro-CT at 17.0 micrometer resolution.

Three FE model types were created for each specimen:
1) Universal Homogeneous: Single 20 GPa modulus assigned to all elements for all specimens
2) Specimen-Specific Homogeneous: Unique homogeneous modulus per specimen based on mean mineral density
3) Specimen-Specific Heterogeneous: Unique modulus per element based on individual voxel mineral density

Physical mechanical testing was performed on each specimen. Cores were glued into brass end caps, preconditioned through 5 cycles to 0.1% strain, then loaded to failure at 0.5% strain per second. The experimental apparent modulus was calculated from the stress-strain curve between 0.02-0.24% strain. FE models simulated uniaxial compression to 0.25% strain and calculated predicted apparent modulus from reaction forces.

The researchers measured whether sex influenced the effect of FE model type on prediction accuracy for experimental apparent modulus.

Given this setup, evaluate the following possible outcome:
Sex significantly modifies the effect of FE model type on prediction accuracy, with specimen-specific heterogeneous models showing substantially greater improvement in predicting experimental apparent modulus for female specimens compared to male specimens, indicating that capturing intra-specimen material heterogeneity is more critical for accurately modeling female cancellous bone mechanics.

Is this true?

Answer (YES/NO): NO